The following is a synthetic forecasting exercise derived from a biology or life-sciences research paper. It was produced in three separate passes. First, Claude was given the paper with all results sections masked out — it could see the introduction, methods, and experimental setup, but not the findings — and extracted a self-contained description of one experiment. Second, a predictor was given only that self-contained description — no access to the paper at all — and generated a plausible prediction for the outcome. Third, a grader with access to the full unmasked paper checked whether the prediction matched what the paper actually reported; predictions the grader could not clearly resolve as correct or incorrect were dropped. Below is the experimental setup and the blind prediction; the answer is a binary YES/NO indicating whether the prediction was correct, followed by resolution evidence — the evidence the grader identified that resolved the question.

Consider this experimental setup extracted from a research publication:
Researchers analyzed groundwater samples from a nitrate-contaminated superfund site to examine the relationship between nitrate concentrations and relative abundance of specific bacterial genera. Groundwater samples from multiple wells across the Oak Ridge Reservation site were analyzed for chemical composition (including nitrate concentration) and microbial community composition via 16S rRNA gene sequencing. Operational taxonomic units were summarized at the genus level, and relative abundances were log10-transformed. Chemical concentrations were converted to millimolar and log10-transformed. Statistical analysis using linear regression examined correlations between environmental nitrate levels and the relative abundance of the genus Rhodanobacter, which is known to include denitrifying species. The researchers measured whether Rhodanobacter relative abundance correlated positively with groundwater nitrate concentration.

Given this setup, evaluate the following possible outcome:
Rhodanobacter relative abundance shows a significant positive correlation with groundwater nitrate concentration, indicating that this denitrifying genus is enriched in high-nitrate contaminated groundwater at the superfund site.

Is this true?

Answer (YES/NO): YES